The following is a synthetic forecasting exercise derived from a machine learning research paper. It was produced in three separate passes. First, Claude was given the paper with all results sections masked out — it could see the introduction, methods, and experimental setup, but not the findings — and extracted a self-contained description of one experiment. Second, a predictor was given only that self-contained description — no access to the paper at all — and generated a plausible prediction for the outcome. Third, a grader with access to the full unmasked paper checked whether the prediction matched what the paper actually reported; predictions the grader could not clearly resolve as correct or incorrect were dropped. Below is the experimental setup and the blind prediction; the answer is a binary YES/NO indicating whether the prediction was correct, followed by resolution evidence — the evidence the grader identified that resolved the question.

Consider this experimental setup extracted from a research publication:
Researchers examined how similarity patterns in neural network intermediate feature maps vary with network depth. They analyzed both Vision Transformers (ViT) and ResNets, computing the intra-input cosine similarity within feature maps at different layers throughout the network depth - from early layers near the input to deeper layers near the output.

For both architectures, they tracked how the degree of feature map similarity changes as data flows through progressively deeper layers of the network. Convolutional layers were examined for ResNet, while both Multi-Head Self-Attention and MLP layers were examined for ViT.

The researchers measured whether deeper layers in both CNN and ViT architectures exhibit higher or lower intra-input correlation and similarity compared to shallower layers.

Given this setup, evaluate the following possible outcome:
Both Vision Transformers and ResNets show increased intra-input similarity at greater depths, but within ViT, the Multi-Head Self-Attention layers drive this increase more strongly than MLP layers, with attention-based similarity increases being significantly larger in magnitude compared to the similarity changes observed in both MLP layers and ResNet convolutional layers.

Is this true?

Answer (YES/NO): NO